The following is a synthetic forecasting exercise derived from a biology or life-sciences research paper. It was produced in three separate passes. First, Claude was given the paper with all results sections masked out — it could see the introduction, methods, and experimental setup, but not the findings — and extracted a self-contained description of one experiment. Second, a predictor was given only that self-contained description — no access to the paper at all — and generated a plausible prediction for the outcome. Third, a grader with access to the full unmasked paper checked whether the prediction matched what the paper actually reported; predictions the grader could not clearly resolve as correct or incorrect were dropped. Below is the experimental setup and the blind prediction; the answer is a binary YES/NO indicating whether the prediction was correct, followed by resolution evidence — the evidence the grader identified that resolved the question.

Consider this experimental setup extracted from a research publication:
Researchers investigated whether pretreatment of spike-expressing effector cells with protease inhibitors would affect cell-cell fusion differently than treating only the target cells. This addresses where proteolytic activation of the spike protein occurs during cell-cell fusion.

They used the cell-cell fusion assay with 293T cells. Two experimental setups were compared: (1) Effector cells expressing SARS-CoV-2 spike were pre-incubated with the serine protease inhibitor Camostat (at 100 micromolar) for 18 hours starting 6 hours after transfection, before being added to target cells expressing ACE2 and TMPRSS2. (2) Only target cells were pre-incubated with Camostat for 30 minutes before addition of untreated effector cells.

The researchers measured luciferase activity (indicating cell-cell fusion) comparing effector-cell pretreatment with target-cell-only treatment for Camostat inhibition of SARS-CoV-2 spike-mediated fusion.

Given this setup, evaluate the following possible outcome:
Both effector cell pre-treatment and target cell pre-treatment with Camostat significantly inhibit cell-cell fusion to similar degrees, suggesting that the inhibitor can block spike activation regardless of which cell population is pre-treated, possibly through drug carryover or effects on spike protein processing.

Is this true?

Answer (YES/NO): NO